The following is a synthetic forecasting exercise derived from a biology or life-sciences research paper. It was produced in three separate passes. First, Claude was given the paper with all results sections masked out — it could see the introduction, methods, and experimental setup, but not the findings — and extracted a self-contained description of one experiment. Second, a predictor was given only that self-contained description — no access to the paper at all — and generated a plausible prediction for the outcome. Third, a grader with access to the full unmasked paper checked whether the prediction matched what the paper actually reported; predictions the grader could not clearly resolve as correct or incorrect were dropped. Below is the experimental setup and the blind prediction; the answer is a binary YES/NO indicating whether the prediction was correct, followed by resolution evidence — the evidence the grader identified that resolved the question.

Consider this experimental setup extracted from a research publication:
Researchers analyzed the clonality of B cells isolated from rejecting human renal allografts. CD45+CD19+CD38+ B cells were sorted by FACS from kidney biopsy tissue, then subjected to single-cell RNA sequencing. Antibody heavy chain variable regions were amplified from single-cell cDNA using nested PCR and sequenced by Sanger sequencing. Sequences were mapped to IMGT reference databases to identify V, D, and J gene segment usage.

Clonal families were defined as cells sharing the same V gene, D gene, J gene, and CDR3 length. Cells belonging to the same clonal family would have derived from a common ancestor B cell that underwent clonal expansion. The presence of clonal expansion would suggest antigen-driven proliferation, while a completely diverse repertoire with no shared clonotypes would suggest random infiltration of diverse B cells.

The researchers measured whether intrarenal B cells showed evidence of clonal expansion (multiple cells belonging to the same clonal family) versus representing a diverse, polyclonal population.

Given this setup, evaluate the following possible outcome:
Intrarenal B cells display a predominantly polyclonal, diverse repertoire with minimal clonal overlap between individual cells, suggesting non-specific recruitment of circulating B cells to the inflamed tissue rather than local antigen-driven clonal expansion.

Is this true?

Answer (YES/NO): YES